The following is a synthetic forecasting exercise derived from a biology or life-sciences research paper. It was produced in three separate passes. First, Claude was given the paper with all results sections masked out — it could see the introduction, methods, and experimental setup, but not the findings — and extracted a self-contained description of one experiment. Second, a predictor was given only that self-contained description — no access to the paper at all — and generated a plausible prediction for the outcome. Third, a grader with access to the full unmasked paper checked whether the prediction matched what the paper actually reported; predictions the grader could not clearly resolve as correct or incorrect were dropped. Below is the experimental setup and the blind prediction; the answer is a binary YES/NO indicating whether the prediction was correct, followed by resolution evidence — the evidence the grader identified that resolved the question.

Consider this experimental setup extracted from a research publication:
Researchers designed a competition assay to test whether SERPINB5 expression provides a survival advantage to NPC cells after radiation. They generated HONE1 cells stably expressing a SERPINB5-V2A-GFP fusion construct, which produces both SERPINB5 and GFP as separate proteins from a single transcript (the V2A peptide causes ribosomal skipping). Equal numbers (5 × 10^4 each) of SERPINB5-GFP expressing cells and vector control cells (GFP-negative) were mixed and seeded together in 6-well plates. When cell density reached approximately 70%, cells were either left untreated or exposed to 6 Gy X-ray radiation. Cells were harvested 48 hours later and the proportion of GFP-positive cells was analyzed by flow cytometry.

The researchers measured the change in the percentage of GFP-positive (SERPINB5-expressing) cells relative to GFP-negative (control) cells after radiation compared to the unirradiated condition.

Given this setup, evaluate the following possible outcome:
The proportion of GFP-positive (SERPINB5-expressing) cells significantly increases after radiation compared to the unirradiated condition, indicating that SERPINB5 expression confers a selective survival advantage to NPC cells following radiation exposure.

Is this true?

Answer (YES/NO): YES